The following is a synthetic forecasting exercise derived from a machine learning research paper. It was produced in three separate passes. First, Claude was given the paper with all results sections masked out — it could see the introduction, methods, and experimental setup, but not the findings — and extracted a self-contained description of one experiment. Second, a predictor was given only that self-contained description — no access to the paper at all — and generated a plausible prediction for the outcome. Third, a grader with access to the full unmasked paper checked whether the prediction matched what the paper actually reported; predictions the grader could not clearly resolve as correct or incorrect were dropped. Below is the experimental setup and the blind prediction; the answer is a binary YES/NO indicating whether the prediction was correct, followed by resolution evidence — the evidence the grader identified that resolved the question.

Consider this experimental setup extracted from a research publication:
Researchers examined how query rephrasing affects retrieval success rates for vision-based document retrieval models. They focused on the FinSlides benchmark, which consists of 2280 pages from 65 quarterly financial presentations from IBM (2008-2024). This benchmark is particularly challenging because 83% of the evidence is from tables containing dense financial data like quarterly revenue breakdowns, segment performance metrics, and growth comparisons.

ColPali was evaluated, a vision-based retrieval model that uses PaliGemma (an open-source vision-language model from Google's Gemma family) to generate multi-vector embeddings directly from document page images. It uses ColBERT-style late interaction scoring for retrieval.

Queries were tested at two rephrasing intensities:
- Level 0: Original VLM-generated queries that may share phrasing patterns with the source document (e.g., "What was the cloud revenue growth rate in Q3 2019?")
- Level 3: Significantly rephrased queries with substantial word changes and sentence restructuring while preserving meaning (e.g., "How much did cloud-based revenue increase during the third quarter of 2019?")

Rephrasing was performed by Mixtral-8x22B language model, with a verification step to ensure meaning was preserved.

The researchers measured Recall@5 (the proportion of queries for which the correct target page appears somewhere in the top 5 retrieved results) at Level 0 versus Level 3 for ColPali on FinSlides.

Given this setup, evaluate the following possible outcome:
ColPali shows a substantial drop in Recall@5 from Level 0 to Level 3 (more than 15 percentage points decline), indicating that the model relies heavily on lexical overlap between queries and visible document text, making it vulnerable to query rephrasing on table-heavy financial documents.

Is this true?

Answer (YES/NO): YES